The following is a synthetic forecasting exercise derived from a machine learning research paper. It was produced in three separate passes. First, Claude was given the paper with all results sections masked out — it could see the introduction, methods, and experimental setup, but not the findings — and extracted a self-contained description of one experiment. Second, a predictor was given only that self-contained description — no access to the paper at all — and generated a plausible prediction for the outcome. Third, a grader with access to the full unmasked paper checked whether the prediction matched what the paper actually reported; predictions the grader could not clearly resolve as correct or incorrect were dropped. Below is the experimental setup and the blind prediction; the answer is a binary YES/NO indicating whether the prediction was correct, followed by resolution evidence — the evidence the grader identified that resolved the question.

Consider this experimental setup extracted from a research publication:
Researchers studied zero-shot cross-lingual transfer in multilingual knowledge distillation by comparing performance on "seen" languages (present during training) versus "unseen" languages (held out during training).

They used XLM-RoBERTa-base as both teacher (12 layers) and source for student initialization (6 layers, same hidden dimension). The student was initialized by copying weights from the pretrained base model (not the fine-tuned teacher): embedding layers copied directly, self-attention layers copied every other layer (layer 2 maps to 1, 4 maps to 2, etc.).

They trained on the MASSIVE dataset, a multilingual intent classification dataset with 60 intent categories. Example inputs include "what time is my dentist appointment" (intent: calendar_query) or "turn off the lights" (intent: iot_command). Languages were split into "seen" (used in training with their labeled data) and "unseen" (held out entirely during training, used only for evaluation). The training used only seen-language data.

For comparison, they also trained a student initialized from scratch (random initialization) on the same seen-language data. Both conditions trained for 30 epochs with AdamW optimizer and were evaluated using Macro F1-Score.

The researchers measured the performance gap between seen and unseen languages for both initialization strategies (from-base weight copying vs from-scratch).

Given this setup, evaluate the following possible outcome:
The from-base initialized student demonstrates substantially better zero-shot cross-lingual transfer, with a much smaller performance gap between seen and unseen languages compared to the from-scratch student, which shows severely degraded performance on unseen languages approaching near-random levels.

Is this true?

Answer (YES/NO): YES